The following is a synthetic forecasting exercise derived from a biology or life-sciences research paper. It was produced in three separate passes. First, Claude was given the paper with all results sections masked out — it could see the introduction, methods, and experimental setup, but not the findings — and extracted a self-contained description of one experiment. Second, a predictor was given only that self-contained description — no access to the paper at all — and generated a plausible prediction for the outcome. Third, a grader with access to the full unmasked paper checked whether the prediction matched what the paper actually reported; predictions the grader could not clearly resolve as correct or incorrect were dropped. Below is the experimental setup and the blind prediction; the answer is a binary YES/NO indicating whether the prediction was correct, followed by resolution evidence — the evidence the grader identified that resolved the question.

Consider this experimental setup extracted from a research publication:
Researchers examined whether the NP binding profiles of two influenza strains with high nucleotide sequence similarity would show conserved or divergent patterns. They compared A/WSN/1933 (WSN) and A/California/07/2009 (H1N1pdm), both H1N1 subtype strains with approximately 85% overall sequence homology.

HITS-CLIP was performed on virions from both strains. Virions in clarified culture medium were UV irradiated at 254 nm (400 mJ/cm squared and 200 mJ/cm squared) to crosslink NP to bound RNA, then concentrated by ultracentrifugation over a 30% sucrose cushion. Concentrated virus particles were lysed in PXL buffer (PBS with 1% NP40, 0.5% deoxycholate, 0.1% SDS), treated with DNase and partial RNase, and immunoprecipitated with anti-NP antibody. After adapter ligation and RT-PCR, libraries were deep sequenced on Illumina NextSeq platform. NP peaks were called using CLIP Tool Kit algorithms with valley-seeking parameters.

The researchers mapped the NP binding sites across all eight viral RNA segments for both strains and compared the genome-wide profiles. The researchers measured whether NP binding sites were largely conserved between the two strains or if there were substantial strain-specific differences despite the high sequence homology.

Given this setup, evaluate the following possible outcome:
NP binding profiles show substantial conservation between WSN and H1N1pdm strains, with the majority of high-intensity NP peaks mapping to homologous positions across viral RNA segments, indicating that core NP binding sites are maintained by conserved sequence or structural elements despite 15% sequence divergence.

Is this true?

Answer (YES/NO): NO